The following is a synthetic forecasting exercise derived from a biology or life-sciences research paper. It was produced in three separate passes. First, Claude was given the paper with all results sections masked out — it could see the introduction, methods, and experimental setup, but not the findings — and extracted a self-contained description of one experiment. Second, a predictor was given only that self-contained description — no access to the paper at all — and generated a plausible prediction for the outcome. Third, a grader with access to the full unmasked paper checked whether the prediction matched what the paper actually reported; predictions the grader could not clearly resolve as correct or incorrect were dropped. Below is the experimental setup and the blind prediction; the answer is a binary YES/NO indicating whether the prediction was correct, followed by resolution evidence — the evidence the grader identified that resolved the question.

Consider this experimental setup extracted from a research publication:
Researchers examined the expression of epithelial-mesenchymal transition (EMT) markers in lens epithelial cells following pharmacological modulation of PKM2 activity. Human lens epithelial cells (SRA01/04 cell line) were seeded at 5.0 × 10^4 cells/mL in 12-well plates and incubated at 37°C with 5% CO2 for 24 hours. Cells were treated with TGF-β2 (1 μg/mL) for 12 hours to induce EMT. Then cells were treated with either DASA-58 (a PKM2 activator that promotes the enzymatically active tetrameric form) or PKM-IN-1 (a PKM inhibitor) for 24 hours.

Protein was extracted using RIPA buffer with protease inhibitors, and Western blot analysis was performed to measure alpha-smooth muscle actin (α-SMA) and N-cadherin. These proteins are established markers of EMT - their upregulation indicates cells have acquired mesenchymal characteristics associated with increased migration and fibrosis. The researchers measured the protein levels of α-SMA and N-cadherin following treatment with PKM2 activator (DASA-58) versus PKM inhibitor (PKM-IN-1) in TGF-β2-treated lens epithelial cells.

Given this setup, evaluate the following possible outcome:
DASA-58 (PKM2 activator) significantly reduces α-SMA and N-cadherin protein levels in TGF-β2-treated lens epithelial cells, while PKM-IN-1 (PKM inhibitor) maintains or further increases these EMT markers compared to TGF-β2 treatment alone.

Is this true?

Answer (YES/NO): YES